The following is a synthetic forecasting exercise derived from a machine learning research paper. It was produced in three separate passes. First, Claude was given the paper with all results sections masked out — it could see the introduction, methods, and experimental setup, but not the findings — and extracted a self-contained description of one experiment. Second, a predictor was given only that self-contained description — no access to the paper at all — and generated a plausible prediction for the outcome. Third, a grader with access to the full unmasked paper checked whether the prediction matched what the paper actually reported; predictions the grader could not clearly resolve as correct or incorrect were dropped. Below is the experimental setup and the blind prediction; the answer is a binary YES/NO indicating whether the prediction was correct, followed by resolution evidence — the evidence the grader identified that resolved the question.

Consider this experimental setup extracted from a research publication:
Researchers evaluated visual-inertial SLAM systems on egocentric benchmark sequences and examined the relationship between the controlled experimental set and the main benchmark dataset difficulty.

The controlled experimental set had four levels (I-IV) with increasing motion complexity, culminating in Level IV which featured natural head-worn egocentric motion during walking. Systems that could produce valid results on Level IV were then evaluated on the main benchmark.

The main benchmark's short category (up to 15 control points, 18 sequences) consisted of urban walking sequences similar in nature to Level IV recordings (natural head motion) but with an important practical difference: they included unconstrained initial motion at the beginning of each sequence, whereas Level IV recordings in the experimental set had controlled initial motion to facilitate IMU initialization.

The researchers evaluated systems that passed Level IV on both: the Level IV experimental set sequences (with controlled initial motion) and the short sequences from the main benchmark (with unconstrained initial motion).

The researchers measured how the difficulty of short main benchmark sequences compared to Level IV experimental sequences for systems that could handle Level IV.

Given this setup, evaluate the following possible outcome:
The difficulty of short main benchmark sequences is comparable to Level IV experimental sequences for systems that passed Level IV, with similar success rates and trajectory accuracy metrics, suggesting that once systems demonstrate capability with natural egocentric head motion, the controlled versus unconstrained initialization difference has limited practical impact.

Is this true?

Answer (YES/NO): NO